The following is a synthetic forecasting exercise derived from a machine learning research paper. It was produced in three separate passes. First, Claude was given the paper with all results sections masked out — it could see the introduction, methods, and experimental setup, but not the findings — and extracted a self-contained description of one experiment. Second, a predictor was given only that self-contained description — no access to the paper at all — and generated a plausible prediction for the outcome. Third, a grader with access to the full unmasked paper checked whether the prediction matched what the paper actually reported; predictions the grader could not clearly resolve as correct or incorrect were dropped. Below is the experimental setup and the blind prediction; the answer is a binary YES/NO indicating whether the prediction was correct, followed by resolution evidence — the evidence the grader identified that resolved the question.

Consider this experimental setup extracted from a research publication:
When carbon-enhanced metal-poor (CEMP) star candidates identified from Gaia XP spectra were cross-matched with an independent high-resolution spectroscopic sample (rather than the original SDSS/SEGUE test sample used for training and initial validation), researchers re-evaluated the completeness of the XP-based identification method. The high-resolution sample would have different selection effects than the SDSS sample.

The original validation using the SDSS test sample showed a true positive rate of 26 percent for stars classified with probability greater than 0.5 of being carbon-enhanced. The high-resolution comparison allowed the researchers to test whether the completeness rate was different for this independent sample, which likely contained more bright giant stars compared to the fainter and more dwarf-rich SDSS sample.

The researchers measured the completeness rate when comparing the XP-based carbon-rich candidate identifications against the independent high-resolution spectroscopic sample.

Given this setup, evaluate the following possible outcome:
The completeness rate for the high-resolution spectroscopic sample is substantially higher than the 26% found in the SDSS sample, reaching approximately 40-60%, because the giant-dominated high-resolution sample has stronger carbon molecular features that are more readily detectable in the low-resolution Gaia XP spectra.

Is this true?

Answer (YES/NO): NO